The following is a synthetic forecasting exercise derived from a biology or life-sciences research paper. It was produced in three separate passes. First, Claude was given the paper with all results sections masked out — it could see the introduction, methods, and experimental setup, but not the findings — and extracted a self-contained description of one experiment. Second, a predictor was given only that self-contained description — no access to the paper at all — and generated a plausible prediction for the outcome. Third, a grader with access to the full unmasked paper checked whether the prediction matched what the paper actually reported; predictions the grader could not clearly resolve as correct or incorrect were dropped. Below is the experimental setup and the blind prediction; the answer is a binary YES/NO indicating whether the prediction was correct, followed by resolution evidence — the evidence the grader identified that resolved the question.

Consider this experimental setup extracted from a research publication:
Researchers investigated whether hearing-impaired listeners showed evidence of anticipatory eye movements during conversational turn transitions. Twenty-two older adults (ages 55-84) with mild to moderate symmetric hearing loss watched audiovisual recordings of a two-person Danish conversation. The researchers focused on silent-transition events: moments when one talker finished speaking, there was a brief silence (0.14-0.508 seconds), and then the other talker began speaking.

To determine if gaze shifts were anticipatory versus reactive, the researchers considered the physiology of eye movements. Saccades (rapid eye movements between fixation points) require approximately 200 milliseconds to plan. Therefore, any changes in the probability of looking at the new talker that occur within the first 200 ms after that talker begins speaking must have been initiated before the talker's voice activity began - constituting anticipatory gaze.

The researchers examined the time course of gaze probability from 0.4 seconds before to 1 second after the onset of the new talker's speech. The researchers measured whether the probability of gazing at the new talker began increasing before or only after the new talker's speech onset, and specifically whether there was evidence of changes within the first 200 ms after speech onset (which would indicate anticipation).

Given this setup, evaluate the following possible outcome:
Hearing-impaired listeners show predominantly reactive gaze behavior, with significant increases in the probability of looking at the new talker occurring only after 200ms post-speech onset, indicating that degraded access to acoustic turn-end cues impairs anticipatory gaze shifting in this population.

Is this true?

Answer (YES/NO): NO